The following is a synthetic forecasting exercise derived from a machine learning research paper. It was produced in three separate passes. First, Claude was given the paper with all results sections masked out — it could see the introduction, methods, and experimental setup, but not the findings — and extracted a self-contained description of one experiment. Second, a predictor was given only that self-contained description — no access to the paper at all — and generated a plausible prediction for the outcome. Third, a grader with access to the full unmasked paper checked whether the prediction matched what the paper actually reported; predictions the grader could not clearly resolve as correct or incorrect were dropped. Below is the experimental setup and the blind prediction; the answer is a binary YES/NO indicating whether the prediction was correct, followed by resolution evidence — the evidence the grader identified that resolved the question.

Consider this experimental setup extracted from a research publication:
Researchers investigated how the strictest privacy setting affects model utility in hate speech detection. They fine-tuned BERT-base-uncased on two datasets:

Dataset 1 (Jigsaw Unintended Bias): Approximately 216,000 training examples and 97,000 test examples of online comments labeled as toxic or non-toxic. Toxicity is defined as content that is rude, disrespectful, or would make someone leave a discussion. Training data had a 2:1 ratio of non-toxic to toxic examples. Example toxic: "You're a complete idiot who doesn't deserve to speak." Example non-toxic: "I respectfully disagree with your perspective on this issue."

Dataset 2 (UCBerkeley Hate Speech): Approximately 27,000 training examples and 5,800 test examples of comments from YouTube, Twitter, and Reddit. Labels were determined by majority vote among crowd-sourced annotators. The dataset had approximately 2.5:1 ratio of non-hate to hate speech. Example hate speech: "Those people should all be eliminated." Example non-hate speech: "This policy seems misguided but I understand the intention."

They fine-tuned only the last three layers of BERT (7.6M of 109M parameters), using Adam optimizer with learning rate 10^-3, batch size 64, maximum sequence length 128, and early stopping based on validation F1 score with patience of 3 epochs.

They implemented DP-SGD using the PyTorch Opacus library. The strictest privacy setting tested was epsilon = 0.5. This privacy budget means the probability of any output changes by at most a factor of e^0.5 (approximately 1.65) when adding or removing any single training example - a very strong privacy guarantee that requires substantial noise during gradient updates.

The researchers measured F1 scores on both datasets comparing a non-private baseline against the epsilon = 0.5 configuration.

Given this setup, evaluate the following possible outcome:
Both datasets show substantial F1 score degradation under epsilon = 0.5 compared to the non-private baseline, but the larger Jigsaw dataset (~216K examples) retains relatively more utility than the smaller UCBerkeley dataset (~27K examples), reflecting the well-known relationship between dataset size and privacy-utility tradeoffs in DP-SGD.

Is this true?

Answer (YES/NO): NO